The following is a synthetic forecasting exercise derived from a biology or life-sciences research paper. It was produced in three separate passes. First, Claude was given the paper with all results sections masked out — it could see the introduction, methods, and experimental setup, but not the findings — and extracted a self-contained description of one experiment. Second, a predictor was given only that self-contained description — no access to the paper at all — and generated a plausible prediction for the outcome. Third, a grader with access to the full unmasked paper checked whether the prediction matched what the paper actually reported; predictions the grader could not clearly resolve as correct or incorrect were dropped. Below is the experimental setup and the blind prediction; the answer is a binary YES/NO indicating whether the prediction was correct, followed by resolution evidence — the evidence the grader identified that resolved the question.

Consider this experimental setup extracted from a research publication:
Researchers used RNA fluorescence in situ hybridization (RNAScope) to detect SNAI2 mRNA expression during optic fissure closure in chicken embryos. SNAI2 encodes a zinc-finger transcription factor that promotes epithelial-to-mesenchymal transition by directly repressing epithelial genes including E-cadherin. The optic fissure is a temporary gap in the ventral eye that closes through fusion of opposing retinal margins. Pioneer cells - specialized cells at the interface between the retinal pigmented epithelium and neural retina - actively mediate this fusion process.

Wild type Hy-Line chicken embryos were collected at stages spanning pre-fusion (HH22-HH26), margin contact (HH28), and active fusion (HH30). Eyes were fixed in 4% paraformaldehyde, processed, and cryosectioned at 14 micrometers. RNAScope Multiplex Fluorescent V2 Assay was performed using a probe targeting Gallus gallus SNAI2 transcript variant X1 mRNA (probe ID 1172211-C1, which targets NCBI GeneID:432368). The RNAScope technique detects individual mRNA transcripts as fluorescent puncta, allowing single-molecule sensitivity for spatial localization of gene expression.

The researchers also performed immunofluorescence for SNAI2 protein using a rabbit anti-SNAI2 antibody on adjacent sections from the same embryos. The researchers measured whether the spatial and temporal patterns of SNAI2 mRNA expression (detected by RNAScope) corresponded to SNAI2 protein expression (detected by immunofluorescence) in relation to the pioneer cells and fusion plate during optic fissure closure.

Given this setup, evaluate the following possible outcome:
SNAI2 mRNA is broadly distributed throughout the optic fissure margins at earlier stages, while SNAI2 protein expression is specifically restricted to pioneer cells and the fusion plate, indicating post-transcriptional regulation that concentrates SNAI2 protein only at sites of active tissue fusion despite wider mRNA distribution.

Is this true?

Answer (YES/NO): NO